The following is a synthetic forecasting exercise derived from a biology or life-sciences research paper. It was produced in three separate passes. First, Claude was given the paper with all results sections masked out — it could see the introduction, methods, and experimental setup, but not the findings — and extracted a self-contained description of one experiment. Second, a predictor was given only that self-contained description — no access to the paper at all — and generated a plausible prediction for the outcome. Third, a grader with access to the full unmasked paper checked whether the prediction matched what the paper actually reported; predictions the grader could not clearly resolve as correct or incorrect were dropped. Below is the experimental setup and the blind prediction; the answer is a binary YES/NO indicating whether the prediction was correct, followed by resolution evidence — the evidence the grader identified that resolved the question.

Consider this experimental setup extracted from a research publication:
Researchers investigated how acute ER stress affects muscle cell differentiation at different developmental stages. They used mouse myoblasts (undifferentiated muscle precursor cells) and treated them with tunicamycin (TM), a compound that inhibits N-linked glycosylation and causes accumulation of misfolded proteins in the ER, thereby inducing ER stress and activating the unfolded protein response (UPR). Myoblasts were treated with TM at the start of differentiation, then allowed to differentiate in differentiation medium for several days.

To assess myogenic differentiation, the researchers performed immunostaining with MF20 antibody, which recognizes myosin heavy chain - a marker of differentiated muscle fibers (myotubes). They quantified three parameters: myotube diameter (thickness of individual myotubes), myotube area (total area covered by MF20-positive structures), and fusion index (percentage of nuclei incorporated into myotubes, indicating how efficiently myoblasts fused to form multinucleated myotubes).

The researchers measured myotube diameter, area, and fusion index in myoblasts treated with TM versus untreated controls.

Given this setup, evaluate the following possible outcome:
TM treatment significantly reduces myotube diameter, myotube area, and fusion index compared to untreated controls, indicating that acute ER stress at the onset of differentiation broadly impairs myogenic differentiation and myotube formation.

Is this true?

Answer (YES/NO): NO